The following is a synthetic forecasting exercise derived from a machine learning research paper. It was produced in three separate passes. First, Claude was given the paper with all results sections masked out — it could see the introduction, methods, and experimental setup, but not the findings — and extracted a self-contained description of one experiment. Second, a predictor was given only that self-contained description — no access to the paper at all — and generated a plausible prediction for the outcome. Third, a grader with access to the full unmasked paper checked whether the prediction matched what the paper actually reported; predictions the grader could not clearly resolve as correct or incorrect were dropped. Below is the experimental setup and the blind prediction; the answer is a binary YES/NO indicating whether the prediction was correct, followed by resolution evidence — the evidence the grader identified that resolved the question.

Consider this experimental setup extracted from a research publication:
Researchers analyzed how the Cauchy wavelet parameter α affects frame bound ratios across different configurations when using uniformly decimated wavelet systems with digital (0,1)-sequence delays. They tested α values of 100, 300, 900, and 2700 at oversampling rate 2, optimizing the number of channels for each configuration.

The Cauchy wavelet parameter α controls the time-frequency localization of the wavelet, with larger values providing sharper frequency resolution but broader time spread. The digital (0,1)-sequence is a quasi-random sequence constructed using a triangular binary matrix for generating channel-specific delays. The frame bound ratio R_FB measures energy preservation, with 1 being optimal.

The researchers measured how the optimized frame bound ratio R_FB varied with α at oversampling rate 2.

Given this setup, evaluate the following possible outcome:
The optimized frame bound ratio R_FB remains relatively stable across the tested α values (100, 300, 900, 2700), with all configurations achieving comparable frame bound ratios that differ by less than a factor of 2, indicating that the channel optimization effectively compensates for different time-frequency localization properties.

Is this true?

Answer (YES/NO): YES